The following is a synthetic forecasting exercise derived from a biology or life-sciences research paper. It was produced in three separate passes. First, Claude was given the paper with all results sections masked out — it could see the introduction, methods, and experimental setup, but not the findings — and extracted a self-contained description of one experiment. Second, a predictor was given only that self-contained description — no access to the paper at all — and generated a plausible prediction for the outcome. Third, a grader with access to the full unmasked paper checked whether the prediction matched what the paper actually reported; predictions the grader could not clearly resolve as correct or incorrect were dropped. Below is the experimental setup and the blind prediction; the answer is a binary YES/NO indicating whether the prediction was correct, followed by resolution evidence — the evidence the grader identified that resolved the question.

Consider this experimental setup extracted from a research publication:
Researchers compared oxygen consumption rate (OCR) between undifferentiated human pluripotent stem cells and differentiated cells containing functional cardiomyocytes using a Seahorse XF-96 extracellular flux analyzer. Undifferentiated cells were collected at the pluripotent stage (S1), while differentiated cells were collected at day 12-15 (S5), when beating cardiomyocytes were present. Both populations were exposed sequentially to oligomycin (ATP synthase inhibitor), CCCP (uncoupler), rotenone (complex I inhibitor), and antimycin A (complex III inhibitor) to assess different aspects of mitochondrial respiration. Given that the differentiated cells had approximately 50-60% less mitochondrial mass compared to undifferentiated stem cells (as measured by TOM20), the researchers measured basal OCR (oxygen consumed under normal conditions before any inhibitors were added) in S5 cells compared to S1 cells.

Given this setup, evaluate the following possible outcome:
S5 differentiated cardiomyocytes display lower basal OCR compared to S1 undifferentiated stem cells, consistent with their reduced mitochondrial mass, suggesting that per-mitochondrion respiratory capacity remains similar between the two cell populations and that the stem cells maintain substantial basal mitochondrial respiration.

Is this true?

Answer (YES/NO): NO